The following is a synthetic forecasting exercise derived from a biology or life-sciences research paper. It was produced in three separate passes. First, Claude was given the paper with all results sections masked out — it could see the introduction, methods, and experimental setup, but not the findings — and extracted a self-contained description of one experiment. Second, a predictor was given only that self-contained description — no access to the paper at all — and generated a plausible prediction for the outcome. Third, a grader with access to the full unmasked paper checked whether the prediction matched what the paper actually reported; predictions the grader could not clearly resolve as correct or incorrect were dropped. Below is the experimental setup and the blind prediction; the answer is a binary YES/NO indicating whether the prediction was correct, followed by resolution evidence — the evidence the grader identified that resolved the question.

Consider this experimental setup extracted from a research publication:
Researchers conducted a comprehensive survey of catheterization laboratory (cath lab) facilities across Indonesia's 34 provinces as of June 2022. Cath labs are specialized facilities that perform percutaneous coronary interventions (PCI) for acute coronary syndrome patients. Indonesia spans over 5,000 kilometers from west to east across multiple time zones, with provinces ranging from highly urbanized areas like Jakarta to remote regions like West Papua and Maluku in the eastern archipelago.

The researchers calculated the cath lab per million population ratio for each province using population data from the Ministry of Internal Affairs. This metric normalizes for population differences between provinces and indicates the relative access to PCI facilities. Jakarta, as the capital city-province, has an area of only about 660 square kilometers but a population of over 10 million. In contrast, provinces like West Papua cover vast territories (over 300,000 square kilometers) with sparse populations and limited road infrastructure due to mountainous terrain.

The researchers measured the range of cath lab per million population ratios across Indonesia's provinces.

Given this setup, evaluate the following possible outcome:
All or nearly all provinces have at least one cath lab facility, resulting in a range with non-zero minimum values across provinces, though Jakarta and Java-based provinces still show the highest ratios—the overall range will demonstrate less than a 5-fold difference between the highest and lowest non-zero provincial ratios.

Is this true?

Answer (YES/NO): NO